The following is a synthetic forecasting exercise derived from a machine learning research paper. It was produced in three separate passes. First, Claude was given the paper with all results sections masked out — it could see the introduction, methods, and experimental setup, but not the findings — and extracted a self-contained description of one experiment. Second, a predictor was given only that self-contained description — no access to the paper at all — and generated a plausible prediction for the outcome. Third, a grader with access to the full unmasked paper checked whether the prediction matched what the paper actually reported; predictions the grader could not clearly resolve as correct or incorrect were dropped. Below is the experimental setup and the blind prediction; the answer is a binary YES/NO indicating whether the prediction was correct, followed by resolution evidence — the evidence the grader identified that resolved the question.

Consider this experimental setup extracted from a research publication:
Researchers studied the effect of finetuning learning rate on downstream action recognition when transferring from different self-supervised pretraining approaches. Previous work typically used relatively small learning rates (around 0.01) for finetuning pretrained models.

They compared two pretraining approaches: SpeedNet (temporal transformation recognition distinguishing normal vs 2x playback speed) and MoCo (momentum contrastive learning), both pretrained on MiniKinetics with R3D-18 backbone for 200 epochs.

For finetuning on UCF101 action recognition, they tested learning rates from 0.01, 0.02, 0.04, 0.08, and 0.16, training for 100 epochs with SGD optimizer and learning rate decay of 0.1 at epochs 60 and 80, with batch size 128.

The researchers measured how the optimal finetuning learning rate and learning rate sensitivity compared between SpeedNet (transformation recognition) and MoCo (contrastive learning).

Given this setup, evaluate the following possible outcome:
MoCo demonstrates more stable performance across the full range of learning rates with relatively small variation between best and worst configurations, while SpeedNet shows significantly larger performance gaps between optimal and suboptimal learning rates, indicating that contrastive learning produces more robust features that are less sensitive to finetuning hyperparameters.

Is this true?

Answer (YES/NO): YES